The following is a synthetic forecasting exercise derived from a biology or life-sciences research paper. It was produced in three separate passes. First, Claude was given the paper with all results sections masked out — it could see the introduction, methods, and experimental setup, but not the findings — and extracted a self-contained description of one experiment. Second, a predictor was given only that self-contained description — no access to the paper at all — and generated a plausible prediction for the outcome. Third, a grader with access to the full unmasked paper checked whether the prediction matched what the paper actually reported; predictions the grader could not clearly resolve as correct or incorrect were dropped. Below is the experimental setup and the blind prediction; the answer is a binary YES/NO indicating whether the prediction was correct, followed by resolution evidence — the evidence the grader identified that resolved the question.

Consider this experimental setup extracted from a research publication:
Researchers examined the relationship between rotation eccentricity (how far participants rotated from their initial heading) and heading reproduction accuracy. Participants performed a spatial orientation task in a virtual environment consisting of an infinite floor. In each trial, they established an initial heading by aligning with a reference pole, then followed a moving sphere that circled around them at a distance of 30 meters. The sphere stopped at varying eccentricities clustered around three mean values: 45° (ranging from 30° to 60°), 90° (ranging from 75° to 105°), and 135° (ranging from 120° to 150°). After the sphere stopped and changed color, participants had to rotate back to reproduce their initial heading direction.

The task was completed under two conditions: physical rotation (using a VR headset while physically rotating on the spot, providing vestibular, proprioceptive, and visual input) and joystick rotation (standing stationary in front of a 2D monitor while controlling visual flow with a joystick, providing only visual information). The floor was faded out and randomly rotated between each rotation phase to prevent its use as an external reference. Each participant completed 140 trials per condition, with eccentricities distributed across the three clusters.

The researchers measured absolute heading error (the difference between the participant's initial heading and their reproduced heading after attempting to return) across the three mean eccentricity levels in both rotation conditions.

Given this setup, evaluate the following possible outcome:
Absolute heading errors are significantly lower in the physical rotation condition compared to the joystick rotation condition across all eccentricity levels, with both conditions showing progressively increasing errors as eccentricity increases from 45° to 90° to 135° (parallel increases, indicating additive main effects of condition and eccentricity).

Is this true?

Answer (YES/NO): NO